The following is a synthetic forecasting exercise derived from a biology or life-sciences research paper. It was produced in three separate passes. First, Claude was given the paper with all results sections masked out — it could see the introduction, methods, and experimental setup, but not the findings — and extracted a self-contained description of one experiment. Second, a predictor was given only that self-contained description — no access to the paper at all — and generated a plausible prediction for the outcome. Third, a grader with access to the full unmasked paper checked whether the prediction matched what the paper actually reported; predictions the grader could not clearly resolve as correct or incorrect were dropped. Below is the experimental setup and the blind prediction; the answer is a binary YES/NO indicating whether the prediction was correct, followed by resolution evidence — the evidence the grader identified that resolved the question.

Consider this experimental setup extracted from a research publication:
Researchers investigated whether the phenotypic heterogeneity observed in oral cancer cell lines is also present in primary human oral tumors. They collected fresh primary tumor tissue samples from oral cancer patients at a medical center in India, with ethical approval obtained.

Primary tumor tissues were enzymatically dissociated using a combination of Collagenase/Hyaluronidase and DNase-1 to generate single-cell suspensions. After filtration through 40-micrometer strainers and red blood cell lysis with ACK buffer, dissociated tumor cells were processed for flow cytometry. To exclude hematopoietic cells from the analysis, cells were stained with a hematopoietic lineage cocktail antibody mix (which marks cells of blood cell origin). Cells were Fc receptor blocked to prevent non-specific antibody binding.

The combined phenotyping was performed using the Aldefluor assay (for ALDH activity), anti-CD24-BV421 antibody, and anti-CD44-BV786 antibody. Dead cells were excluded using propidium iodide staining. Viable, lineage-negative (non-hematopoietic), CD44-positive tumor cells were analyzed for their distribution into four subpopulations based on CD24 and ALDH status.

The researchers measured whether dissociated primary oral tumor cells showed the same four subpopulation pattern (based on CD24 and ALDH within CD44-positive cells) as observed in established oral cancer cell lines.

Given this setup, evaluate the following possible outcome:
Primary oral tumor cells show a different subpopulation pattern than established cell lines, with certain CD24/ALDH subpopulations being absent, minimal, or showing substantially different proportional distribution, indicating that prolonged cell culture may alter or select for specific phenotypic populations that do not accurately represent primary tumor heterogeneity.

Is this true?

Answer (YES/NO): NO